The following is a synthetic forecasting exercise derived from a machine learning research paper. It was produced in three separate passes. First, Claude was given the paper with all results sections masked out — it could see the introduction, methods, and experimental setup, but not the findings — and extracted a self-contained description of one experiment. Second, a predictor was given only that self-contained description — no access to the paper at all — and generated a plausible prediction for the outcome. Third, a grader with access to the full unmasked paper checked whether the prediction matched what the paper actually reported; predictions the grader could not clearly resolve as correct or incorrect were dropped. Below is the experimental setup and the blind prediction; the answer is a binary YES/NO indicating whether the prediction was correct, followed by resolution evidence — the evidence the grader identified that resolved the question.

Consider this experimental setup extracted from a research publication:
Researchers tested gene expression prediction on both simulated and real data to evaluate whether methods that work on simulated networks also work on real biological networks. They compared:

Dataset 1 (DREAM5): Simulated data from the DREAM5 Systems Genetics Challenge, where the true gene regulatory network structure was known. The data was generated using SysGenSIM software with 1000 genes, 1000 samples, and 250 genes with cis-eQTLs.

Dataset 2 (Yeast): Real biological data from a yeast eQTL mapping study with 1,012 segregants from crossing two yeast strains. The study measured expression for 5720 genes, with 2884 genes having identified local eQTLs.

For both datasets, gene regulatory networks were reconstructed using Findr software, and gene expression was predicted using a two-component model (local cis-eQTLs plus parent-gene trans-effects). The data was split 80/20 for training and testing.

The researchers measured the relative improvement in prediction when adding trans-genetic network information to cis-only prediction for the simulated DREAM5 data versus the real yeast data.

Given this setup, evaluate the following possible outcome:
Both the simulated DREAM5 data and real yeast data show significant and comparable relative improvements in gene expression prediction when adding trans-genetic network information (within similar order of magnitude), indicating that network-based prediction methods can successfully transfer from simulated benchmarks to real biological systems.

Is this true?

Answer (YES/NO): YES